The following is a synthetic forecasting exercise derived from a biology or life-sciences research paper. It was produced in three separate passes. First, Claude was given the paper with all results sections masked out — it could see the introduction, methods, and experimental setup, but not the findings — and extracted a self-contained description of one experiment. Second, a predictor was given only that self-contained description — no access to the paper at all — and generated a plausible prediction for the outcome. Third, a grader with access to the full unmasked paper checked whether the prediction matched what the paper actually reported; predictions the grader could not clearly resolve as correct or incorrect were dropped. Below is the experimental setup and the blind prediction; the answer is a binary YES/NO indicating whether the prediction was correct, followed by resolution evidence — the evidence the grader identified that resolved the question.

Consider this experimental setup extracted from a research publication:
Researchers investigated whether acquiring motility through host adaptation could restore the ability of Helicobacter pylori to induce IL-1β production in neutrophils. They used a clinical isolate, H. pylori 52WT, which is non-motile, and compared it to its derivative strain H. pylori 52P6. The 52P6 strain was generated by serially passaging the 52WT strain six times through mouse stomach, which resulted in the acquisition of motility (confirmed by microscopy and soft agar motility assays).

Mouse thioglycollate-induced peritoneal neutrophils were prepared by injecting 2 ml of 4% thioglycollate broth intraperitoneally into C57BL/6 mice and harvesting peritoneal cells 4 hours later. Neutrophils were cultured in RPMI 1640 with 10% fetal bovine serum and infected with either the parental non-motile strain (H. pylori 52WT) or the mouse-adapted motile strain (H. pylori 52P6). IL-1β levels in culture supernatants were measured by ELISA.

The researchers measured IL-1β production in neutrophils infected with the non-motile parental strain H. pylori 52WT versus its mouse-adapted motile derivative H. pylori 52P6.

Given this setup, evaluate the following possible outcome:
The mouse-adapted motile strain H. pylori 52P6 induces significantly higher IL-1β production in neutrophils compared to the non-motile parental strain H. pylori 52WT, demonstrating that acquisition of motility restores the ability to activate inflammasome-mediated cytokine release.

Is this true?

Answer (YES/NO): YES